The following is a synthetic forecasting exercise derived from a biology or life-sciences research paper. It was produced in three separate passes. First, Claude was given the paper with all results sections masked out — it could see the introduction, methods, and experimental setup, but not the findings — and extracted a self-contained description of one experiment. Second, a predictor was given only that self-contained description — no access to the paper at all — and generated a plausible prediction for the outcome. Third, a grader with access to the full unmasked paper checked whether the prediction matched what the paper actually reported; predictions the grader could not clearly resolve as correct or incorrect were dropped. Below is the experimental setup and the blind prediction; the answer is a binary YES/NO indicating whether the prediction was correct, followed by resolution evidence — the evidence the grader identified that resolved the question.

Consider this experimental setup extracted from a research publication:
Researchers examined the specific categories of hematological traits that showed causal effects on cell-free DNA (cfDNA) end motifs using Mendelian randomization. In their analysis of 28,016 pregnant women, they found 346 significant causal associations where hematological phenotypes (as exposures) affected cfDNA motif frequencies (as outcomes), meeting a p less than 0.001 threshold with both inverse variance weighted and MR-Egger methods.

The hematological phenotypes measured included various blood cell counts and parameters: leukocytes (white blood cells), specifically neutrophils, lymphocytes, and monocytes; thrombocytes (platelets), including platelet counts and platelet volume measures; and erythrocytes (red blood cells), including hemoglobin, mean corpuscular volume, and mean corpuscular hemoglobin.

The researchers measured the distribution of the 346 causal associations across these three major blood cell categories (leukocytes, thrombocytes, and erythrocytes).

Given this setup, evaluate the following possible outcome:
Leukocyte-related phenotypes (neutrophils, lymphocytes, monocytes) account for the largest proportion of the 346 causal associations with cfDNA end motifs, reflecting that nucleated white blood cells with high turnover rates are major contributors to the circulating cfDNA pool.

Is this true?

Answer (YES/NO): YES